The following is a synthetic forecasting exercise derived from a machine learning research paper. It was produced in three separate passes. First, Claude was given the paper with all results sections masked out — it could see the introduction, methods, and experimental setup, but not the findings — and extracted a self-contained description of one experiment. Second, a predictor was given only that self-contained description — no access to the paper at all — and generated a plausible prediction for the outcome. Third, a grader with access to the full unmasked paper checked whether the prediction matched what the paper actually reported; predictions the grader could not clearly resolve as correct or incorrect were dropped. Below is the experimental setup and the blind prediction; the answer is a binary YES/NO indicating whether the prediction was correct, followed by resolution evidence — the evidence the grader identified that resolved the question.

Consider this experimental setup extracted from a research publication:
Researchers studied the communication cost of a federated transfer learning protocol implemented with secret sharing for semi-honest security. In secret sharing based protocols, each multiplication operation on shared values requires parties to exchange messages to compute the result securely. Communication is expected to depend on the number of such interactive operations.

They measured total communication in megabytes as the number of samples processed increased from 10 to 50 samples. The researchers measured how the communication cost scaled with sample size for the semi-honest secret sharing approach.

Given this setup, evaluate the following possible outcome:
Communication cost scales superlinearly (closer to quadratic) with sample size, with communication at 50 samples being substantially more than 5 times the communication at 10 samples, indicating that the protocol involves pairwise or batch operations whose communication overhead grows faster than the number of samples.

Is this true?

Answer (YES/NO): NO